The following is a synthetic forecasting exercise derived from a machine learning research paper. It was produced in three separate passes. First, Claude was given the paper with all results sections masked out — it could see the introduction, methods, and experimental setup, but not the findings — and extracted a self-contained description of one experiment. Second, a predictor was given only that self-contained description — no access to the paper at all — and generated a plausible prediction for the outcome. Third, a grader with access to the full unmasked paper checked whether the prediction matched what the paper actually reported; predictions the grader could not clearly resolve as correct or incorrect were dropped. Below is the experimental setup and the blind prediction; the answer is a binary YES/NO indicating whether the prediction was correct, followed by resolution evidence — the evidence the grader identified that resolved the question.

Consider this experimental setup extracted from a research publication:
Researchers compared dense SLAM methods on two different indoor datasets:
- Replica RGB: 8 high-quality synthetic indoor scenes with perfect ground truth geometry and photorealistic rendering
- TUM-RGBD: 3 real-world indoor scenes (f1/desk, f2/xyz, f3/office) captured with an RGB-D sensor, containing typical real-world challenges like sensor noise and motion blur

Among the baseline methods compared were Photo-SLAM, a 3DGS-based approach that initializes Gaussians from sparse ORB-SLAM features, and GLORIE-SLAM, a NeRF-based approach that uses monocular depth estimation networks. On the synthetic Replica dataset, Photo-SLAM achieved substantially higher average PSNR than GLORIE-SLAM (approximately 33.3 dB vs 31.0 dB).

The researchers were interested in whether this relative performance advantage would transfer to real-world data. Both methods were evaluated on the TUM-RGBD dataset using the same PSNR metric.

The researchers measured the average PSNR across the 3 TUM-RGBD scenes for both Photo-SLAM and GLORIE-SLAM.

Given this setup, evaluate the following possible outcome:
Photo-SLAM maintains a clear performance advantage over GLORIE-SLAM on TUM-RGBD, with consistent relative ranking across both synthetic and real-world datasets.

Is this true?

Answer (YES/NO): NO